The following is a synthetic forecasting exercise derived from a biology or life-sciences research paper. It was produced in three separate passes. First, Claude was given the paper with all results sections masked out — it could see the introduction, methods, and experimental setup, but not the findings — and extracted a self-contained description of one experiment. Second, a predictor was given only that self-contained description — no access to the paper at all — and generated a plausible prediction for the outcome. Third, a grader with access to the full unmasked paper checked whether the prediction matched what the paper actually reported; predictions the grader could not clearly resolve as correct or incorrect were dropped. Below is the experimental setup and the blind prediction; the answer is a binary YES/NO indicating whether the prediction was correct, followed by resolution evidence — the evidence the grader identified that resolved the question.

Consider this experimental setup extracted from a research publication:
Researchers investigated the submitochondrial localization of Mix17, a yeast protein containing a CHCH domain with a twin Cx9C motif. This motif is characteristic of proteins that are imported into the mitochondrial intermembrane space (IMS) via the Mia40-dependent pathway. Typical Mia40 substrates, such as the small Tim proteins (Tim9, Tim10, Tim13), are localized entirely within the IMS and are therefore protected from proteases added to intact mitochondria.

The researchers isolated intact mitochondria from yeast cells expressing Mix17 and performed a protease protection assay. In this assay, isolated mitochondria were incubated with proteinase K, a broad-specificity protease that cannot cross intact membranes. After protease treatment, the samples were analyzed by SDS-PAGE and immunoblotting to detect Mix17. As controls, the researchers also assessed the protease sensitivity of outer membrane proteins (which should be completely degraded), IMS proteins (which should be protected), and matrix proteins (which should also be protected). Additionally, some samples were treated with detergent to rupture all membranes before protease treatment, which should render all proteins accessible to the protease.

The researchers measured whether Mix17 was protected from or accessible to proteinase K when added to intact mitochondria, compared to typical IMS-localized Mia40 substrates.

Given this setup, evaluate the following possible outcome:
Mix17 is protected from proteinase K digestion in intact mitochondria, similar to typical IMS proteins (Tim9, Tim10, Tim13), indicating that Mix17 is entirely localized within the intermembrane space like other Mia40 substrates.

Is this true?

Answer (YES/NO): NO